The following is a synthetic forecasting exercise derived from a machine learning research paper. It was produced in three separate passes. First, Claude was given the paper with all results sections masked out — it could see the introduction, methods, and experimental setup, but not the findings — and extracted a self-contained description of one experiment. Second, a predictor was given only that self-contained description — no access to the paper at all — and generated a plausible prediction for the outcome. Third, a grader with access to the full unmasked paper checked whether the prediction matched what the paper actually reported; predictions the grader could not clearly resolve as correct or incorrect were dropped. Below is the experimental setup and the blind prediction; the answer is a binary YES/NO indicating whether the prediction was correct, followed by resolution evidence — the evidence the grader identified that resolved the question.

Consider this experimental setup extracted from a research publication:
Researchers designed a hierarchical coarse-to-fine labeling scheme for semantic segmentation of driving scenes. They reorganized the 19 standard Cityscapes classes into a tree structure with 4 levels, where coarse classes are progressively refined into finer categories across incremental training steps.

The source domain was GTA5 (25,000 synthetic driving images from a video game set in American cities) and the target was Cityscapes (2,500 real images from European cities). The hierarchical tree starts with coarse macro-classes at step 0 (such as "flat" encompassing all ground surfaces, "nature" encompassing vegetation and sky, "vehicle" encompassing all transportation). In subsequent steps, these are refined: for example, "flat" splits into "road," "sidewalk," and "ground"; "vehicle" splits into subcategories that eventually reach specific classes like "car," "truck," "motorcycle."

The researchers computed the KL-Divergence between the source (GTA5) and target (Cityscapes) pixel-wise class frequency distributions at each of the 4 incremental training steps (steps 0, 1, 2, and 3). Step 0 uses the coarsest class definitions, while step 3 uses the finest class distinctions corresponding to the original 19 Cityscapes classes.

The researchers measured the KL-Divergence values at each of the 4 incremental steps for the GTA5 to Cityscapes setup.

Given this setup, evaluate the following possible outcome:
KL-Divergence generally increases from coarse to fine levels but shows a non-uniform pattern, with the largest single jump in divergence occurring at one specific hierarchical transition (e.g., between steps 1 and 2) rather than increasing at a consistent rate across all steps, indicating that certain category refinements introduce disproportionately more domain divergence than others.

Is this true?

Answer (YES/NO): NO